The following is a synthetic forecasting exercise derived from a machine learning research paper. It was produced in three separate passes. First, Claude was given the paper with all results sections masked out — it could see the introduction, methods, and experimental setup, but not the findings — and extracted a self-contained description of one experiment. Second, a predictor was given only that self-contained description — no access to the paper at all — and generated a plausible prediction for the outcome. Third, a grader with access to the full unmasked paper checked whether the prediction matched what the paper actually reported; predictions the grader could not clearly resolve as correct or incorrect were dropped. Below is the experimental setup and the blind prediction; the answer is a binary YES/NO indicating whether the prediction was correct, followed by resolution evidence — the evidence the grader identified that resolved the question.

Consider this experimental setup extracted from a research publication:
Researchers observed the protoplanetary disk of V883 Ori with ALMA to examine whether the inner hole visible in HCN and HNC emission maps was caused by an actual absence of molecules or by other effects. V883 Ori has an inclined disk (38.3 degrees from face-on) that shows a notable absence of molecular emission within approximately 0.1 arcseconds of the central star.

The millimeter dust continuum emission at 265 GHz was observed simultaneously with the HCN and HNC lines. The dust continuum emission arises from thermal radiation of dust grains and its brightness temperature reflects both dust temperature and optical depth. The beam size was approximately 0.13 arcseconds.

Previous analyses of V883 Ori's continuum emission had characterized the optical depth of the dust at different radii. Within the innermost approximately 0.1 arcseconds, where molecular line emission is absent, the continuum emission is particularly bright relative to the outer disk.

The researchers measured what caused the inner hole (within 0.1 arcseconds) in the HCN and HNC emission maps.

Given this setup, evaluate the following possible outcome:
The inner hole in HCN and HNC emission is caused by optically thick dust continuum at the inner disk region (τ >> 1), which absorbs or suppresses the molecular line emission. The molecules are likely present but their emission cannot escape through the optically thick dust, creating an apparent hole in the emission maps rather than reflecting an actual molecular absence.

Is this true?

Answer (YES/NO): YES